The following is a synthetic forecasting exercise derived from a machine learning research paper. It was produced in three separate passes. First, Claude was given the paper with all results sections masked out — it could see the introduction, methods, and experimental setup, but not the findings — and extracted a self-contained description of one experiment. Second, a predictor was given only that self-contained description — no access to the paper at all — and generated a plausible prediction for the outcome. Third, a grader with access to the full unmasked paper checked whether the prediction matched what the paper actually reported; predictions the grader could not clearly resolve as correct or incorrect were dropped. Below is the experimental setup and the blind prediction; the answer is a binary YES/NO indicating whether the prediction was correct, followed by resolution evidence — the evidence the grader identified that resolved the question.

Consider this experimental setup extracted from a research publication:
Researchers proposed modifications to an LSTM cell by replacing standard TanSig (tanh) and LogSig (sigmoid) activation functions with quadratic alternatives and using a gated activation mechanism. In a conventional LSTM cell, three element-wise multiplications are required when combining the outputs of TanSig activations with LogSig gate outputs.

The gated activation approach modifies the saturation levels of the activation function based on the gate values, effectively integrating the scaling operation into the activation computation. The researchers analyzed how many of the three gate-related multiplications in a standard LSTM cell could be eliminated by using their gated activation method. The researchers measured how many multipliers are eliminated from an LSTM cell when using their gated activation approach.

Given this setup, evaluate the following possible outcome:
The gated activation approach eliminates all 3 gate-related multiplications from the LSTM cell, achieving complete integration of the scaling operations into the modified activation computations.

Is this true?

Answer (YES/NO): NO